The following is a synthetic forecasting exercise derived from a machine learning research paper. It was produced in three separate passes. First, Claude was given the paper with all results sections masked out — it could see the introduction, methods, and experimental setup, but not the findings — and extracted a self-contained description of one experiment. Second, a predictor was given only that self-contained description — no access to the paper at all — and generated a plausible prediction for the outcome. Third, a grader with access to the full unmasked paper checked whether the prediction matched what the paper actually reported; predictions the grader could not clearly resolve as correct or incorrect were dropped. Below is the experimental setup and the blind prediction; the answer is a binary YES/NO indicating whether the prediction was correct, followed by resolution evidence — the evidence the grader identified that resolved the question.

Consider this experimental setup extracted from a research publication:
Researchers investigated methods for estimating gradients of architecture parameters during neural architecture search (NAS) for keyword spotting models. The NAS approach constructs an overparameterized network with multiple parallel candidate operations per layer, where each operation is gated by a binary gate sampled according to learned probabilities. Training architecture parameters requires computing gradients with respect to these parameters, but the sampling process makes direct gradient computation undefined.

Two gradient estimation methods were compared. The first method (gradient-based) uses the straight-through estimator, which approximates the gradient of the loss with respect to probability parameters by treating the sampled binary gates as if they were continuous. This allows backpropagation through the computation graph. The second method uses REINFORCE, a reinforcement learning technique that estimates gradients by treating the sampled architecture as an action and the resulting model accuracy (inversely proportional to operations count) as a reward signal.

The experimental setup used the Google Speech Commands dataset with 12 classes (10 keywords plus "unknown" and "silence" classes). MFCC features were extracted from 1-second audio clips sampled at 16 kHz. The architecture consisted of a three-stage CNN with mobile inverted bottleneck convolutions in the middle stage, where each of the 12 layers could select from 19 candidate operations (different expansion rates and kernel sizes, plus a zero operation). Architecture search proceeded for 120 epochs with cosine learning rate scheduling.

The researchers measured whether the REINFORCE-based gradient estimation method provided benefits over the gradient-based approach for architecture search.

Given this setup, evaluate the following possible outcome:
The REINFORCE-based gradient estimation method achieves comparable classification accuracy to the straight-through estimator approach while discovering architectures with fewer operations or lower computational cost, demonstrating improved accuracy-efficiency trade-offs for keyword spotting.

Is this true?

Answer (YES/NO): NO